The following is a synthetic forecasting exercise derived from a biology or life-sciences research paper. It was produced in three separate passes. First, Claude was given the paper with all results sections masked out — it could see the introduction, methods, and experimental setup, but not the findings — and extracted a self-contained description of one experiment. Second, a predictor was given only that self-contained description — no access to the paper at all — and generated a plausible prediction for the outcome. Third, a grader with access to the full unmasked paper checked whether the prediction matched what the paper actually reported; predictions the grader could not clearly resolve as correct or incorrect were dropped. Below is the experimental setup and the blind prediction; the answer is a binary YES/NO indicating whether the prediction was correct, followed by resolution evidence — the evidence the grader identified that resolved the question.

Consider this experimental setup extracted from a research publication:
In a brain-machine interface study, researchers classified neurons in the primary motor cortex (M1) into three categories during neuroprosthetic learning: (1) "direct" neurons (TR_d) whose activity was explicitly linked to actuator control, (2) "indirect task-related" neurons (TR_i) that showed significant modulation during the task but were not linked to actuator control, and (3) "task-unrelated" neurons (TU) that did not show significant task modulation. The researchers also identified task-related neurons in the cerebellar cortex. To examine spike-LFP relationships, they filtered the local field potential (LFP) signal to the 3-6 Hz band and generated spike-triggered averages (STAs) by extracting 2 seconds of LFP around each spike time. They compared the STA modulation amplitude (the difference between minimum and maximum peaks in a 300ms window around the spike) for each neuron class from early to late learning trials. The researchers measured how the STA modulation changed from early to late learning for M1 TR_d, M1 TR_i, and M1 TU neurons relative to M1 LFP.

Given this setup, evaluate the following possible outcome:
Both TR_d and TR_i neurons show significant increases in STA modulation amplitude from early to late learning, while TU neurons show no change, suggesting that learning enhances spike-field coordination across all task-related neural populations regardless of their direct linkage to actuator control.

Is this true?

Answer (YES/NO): YES